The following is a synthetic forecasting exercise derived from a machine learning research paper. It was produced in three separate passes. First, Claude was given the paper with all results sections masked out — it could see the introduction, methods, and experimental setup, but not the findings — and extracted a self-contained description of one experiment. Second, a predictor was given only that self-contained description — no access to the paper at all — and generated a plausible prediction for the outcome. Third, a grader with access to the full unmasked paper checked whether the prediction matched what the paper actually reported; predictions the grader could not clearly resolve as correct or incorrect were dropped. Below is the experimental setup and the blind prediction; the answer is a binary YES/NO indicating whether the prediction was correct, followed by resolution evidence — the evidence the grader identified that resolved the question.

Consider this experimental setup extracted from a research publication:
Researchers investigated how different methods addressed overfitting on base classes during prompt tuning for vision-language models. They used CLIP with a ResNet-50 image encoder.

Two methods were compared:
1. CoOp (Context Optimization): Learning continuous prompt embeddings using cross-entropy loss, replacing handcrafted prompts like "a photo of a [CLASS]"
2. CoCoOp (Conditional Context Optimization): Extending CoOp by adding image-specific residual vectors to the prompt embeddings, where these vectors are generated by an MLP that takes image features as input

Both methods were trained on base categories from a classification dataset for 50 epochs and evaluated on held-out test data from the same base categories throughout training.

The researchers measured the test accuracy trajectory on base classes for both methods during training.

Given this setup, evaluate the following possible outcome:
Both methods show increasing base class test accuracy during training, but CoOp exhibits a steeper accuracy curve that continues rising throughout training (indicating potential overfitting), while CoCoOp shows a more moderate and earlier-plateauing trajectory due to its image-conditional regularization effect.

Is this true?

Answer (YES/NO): NO